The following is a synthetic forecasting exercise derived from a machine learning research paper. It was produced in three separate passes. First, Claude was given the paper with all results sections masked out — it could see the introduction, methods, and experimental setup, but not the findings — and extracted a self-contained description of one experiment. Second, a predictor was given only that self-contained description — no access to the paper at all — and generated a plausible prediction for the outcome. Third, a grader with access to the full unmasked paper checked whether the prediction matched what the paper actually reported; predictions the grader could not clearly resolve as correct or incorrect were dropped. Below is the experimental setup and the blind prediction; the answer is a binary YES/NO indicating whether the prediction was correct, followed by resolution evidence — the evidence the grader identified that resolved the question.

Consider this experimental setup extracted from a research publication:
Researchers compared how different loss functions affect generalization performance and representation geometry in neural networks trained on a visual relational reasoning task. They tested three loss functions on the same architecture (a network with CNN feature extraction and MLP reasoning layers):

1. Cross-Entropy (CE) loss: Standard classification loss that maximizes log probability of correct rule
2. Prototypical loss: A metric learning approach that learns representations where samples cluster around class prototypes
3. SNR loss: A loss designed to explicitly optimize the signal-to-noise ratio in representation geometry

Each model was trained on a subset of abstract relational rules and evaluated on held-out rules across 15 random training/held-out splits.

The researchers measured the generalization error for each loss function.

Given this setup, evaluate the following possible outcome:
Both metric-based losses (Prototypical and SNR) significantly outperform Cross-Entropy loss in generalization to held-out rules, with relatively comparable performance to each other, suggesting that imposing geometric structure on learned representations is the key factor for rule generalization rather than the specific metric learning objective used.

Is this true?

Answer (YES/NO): NO